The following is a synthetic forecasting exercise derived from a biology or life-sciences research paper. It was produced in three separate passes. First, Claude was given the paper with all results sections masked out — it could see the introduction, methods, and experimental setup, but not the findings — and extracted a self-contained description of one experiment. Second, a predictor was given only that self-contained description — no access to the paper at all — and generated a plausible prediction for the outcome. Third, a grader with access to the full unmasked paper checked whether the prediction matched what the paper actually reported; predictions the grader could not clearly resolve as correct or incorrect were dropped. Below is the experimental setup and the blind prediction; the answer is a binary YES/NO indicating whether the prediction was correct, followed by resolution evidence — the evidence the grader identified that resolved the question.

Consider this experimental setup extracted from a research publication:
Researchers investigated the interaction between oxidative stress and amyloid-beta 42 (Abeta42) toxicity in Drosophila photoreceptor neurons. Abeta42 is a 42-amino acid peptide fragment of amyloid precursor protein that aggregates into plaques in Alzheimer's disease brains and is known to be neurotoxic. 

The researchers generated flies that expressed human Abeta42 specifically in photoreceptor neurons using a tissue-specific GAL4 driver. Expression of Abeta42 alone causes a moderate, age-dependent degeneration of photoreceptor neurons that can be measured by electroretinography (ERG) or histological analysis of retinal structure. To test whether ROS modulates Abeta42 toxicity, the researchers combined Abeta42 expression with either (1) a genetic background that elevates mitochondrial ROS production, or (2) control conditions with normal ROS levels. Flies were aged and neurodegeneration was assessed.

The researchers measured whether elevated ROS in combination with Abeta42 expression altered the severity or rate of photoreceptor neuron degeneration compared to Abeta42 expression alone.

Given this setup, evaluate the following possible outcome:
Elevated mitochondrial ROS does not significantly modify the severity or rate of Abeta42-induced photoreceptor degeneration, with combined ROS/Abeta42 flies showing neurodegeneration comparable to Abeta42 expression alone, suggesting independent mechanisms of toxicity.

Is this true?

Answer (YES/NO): NO